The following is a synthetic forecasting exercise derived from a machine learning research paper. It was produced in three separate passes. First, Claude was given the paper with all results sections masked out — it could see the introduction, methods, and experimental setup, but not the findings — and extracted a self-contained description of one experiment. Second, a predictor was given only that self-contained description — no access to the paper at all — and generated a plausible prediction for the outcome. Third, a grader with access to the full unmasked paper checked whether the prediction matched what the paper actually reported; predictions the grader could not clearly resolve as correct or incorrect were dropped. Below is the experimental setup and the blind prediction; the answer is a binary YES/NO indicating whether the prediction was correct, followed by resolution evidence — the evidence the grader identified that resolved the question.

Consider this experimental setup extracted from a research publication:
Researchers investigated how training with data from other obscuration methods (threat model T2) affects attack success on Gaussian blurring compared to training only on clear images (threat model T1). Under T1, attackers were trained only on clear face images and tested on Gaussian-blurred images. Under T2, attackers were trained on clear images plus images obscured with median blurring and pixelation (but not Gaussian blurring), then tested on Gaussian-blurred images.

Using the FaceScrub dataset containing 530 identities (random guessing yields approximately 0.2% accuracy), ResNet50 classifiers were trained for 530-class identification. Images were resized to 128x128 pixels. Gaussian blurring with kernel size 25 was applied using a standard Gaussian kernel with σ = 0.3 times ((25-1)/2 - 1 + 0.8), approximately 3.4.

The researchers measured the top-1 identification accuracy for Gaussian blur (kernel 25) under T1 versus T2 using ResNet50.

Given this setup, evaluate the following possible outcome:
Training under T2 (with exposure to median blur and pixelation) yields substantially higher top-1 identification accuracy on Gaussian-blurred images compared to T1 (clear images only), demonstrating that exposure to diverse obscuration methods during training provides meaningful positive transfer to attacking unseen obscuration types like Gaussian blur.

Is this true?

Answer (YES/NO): YES